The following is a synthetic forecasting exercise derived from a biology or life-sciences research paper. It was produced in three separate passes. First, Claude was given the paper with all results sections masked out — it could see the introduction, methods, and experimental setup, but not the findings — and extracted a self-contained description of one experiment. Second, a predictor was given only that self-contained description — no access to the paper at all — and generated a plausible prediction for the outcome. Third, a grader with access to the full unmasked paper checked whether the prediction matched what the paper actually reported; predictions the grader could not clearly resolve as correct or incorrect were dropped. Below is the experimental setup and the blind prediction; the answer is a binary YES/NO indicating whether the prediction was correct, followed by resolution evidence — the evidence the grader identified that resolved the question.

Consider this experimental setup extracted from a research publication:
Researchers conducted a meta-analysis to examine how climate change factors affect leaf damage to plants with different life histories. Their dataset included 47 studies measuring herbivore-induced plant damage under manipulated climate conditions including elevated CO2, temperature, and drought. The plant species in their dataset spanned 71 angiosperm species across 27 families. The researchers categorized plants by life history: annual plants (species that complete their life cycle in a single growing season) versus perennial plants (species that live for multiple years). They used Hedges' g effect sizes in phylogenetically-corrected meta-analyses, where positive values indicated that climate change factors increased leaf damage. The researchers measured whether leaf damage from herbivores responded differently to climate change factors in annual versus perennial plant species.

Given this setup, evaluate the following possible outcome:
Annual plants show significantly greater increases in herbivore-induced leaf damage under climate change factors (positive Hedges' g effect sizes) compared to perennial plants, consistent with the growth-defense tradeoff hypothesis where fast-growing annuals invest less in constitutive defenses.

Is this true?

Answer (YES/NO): YES